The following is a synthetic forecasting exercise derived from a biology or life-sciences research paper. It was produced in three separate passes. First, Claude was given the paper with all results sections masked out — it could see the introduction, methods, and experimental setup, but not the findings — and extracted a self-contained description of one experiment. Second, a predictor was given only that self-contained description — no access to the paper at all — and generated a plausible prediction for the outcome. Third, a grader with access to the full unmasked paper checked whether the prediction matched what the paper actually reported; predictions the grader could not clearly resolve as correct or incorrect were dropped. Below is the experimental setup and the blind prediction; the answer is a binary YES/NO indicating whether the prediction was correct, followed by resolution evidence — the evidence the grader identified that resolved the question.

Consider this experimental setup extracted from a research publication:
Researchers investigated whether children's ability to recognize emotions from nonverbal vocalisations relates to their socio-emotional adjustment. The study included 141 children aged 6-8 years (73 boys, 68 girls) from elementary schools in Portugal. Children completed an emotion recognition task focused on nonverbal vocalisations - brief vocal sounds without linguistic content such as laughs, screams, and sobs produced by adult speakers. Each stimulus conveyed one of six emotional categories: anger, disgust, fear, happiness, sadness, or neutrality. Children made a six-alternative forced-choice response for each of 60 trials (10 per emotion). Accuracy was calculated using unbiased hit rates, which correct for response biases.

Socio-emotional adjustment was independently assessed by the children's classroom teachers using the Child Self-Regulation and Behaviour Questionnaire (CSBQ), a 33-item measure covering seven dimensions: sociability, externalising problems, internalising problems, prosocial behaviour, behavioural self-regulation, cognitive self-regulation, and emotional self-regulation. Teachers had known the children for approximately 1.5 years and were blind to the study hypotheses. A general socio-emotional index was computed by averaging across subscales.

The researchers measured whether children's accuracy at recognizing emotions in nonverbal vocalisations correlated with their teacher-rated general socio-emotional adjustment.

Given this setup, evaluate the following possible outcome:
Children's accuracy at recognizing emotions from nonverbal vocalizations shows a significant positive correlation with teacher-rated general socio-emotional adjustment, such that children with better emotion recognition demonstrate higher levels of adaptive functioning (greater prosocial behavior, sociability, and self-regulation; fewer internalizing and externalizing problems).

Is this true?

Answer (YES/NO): NO